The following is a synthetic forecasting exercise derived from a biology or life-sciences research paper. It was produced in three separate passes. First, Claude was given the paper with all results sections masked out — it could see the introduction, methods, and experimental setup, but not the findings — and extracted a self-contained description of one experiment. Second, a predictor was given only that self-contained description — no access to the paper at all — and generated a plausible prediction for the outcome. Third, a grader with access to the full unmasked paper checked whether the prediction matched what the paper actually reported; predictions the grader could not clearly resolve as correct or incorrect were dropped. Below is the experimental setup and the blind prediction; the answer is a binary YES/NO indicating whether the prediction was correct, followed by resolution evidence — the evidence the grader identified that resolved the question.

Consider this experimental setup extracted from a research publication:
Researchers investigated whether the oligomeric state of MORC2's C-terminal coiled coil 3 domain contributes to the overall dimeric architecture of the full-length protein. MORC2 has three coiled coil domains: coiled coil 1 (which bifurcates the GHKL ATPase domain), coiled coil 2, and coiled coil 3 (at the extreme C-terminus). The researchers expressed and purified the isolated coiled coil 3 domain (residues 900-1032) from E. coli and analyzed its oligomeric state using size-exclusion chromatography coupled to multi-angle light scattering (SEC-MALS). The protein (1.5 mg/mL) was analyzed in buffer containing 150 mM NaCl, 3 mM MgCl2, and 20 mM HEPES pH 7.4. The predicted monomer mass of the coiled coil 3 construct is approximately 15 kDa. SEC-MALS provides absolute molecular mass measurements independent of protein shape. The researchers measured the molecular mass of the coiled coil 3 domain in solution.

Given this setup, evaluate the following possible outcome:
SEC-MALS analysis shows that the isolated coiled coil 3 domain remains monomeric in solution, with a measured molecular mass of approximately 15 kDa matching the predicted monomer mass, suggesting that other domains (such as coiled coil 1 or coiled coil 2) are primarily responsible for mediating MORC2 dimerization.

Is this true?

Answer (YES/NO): NO